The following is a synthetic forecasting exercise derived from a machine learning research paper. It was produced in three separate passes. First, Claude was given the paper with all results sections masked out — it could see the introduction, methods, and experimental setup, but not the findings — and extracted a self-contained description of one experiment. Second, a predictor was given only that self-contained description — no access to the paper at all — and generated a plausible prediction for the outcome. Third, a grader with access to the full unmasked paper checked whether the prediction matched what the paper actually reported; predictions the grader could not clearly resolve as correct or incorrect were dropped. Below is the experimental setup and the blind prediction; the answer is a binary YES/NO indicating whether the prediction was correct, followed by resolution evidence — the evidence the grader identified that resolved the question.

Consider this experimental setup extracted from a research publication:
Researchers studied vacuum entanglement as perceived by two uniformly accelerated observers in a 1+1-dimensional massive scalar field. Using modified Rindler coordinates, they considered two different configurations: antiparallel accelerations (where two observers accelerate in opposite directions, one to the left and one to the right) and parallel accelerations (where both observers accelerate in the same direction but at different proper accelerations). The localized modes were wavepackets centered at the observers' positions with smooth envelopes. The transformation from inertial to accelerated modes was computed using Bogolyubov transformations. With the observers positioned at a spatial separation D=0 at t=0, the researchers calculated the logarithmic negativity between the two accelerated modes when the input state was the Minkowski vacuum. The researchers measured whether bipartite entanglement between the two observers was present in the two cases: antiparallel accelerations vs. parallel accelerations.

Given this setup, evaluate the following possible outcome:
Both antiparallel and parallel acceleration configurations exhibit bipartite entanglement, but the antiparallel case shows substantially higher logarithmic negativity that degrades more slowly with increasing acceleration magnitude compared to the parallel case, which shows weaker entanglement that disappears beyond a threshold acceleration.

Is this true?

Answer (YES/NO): NO